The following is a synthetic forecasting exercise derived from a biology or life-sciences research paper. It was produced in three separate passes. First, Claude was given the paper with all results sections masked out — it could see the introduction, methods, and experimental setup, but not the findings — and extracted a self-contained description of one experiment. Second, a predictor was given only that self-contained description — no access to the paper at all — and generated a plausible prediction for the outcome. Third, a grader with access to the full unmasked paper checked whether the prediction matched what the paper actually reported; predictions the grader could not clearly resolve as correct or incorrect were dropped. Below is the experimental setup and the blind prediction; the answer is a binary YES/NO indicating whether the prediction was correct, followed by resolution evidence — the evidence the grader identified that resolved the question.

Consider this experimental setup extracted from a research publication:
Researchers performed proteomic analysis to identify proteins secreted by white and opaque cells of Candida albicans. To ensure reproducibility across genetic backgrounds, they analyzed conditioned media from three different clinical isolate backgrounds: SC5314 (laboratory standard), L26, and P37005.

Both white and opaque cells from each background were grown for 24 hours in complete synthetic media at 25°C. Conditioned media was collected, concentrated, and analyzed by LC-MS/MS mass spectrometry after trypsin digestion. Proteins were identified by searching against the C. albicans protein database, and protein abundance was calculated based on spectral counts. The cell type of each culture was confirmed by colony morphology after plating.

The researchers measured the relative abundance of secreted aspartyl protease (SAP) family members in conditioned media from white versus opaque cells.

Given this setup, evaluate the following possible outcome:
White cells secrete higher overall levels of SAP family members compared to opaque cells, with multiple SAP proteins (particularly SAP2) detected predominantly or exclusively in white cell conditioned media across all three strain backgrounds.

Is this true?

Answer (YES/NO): NO